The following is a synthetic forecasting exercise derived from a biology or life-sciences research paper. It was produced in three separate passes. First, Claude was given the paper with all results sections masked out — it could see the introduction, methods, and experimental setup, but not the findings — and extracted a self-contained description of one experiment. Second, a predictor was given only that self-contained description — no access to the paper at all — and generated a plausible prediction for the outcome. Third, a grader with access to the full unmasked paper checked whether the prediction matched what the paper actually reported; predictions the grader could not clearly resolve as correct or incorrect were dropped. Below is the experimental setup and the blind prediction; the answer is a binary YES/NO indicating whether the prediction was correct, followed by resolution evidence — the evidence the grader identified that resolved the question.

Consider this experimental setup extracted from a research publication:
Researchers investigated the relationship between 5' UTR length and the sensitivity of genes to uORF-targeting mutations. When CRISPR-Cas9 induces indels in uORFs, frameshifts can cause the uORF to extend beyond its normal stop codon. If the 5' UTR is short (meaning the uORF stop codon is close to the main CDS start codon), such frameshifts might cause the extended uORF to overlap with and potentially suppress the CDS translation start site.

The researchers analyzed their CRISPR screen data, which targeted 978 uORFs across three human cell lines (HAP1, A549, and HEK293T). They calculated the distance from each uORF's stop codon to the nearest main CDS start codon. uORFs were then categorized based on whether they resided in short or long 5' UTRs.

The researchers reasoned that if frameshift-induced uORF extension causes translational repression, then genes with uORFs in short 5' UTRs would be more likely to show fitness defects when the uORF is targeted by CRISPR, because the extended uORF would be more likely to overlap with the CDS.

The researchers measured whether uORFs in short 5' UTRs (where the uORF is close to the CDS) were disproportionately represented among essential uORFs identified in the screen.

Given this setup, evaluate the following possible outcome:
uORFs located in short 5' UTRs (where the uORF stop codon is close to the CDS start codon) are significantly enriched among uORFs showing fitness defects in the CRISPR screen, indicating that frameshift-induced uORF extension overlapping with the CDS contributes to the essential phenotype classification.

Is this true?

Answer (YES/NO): YES